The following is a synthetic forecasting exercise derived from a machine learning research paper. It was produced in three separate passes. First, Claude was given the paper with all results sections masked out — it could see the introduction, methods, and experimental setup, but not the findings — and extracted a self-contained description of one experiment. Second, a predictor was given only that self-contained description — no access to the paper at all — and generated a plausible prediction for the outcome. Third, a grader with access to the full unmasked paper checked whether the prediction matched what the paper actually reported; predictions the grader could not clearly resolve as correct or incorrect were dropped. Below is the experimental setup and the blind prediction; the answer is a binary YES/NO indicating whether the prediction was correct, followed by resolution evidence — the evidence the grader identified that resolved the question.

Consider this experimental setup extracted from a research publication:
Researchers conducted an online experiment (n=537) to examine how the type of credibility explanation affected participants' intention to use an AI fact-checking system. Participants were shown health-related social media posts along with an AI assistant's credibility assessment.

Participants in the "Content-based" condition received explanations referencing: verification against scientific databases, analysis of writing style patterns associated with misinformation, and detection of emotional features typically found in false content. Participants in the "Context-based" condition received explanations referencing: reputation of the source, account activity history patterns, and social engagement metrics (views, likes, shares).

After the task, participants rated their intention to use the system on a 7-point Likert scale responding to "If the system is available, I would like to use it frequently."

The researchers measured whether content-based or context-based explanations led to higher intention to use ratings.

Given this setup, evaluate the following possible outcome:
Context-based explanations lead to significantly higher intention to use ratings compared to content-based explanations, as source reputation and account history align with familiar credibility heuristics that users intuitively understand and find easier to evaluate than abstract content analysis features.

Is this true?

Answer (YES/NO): NO